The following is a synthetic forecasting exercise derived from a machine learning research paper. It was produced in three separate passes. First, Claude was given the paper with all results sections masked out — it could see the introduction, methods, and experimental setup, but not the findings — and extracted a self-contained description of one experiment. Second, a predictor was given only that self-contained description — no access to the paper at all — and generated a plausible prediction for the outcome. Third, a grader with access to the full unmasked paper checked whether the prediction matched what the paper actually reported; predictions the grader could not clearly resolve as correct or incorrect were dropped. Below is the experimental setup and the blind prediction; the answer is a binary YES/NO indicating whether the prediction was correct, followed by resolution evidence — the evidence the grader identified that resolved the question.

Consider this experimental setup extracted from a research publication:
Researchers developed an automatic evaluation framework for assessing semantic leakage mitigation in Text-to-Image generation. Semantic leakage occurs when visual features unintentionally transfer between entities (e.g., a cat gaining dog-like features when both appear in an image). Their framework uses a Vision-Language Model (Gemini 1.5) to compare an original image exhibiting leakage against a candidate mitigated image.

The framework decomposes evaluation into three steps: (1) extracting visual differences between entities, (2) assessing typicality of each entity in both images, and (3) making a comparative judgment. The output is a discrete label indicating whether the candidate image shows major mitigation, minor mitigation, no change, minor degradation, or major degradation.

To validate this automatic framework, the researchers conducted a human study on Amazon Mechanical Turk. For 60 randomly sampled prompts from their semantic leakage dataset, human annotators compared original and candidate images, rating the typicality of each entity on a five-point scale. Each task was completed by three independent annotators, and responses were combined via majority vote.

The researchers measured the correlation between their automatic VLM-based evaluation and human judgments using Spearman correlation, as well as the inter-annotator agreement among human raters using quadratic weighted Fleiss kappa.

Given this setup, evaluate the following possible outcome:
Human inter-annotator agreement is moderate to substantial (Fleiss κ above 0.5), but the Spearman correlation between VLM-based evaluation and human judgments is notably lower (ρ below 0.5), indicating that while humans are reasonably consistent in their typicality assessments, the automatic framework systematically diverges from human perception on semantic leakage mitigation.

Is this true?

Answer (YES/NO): NO